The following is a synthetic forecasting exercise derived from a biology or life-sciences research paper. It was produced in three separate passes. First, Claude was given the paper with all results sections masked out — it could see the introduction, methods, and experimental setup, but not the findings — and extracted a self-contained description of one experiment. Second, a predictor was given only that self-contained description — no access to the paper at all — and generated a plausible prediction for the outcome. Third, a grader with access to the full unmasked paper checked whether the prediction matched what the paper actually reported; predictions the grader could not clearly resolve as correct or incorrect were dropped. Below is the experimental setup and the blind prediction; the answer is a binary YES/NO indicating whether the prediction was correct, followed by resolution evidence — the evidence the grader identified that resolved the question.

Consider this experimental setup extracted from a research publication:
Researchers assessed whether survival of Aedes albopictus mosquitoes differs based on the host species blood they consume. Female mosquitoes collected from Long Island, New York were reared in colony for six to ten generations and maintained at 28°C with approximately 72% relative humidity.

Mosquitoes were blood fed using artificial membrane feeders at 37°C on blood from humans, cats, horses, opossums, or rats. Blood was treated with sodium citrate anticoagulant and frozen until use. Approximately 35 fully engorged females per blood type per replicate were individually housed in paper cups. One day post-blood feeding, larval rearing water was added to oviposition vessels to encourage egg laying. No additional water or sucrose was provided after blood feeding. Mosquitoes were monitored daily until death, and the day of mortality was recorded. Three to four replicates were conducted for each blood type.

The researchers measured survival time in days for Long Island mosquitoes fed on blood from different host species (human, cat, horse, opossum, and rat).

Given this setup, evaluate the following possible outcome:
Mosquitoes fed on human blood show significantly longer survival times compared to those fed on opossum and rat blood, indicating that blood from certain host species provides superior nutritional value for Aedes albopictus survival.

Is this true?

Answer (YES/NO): NO